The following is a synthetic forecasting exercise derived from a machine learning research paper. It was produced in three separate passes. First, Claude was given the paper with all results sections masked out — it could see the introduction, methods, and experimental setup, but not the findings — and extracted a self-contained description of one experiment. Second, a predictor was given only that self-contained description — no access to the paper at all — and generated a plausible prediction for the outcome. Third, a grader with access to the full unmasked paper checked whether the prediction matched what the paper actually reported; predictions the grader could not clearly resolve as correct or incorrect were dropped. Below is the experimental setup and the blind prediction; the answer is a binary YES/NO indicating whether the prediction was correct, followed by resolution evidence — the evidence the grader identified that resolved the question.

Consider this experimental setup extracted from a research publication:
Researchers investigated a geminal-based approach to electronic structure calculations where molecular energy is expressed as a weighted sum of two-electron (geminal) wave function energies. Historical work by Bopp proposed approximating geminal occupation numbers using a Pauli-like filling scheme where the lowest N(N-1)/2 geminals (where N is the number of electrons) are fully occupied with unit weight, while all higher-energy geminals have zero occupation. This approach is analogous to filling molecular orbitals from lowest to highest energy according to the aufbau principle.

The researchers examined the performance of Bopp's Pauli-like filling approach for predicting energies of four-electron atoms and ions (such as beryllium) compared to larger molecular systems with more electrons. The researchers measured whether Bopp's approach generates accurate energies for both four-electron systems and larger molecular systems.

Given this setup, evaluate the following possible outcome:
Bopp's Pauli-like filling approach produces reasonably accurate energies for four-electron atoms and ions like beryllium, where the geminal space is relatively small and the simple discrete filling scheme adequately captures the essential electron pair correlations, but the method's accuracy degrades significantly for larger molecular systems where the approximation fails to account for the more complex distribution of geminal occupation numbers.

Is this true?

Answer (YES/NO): YES